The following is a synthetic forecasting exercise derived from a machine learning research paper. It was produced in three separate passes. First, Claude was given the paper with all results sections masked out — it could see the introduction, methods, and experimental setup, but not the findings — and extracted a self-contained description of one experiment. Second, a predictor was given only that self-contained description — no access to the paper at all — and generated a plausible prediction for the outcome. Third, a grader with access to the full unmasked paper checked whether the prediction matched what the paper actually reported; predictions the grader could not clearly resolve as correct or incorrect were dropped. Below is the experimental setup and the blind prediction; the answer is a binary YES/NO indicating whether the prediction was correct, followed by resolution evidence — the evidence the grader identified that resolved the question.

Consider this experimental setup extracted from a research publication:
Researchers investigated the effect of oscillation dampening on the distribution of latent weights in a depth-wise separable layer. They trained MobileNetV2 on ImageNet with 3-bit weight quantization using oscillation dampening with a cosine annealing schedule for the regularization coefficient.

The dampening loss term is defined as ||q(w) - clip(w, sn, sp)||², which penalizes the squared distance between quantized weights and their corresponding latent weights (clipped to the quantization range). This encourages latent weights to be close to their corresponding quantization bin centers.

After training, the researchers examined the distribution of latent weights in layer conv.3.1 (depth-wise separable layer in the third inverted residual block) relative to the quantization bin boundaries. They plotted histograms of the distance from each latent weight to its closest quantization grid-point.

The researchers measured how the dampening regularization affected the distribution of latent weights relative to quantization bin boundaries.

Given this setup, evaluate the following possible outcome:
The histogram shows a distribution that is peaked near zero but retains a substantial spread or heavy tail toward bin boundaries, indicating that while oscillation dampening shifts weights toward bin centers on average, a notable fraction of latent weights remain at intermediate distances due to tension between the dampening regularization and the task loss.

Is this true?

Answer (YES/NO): NO